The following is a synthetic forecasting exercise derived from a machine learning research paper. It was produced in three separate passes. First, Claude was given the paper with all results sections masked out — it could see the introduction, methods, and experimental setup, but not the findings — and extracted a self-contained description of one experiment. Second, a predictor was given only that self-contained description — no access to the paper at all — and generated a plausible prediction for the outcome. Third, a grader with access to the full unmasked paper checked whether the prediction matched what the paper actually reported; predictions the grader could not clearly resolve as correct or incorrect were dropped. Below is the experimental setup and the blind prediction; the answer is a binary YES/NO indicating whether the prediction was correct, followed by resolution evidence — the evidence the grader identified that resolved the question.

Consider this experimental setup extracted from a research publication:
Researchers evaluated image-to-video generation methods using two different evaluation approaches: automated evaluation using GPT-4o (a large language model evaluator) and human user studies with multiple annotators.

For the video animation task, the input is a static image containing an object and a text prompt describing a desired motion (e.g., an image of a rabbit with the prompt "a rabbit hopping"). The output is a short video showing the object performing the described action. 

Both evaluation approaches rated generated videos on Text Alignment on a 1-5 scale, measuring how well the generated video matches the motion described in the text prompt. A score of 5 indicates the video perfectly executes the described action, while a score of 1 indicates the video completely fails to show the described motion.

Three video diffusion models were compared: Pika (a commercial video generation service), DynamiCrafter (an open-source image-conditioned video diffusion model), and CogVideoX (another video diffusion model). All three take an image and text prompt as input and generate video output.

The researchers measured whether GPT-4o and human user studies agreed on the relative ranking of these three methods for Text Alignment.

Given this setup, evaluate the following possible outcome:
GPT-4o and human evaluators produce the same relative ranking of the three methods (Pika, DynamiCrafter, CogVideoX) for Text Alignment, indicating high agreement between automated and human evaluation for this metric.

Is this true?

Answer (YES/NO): NO